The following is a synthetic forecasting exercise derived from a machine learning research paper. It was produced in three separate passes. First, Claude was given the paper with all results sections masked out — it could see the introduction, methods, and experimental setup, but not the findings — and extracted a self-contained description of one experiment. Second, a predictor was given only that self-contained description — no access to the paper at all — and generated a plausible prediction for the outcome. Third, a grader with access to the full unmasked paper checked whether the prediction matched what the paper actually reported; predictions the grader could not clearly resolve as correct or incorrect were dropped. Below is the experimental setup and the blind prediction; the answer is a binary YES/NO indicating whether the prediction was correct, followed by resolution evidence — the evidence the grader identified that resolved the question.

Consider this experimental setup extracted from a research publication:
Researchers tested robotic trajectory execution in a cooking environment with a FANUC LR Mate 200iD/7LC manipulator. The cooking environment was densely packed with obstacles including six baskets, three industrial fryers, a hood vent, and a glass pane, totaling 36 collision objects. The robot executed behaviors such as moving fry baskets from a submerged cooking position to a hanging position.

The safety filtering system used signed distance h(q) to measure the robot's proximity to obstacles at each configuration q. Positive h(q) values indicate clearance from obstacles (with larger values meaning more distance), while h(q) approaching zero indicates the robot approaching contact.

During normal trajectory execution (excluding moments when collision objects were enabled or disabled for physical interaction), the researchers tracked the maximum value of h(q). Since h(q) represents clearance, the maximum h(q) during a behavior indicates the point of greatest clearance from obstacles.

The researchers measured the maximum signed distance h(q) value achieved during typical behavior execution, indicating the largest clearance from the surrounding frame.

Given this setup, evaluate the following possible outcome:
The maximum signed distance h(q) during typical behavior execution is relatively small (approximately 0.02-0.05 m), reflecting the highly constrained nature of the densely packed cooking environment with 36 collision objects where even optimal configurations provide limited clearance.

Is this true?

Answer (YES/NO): NO